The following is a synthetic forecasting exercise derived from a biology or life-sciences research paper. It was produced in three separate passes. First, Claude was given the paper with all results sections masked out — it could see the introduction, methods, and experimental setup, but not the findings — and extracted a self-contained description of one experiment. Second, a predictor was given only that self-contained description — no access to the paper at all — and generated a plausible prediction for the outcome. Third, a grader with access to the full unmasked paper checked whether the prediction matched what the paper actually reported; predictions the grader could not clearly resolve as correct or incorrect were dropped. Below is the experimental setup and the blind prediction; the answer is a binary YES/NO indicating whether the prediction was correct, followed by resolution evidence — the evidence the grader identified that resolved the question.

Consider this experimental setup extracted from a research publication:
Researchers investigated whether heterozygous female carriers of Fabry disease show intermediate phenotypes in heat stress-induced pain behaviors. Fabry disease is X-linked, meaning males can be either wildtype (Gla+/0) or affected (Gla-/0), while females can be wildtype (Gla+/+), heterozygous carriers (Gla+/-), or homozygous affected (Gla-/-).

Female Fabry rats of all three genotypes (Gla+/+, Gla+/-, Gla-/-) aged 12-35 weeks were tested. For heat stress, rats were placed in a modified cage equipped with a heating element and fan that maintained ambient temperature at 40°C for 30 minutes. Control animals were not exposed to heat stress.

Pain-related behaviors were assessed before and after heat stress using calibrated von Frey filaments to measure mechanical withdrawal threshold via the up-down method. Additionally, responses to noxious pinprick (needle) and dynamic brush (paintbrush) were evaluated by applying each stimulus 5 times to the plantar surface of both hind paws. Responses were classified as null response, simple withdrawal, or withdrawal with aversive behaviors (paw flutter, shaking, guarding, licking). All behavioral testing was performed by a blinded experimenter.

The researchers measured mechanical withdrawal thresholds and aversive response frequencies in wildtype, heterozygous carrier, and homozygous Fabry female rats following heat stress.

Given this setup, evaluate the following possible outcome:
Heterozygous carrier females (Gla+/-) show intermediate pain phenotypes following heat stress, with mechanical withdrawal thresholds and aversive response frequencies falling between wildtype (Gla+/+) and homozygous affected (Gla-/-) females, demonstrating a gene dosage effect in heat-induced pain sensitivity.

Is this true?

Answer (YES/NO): YES